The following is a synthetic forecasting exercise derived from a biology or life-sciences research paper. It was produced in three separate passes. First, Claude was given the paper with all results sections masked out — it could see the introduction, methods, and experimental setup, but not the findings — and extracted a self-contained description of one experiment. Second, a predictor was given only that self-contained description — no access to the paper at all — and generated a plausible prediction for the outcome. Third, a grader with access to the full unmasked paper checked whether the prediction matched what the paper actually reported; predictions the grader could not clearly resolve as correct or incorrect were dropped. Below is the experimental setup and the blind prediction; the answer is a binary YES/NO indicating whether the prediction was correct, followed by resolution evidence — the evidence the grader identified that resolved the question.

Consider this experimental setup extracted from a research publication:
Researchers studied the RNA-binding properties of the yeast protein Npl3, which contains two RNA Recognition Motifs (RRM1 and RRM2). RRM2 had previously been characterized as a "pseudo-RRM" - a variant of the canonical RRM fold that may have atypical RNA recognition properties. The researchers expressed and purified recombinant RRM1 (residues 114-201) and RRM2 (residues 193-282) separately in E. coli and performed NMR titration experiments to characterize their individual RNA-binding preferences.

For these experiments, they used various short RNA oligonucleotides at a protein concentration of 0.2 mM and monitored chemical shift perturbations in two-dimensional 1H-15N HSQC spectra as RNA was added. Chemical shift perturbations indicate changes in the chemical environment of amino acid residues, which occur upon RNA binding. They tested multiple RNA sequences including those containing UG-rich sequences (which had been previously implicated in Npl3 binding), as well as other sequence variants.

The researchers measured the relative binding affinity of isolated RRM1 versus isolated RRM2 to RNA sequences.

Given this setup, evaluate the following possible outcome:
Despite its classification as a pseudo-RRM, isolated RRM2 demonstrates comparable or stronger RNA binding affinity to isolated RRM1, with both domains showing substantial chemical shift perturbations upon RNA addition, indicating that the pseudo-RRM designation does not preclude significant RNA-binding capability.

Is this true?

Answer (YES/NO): YES